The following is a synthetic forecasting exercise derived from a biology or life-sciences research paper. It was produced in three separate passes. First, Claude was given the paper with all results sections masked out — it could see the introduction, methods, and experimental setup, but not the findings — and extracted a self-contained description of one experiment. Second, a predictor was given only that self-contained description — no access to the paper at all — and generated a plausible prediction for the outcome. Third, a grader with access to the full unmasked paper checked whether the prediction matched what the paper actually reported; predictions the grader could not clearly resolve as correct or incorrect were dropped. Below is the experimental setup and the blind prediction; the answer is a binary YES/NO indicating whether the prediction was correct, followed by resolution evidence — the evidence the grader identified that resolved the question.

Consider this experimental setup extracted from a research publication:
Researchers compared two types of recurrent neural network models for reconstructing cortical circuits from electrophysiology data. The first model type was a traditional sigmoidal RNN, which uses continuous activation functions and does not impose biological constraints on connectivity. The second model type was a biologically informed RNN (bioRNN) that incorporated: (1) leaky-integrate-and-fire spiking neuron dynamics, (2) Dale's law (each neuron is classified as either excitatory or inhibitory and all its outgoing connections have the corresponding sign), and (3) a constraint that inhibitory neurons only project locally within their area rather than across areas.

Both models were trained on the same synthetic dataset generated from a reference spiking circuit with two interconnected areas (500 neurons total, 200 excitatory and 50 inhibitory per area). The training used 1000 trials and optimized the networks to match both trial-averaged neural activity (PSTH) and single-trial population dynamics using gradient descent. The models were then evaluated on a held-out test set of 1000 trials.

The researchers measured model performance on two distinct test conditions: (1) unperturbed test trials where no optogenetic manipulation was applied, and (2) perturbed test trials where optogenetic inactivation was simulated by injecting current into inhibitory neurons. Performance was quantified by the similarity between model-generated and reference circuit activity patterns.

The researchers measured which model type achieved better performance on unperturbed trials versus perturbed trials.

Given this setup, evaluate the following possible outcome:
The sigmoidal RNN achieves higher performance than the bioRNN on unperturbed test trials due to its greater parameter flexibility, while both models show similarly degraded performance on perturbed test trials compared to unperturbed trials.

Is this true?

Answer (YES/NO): NO